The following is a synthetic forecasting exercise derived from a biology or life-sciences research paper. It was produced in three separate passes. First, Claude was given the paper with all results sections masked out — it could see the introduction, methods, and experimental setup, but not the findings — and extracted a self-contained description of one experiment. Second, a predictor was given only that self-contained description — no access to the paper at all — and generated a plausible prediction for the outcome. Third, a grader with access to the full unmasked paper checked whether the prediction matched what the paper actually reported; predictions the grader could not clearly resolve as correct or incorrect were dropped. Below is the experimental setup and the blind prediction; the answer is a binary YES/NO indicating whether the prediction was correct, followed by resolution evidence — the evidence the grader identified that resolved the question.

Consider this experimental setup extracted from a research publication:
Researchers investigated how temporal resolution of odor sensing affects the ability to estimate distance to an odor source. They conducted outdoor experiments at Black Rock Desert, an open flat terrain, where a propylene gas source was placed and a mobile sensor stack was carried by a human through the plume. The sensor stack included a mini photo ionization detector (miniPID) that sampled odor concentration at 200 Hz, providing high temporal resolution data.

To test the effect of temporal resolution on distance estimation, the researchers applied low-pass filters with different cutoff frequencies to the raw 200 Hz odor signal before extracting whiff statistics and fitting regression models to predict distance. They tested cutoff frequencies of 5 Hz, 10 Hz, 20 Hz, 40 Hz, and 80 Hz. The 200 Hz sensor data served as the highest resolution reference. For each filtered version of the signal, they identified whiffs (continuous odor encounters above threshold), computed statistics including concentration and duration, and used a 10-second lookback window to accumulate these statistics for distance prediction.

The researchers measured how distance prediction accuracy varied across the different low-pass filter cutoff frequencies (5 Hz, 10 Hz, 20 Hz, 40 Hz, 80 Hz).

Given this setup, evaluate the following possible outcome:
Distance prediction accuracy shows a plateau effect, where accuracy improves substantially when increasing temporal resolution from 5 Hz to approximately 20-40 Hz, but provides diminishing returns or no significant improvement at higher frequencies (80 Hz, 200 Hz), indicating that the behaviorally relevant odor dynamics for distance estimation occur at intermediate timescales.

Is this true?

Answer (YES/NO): YES